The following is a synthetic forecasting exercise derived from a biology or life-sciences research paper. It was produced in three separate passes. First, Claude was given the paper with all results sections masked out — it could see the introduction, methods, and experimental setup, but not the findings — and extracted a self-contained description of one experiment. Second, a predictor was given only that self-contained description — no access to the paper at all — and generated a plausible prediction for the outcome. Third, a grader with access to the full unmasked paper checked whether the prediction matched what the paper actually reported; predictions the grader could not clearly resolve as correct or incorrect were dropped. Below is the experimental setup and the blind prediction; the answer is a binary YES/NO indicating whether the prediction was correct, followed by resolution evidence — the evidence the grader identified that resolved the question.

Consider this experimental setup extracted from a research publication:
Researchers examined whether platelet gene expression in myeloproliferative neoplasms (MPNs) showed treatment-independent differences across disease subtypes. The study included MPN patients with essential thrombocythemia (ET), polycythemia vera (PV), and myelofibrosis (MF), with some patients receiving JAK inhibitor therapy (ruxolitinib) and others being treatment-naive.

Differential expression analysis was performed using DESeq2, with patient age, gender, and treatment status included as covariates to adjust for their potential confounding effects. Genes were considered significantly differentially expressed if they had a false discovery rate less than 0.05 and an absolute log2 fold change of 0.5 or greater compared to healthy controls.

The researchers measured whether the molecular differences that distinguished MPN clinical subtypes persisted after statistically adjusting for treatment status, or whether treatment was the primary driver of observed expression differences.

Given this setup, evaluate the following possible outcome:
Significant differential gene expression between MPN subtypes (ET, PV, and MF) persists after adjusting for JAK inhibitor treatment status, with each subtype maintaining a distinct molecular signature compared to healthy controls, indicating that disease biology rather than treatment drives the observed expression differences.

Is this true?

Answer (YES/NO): YES